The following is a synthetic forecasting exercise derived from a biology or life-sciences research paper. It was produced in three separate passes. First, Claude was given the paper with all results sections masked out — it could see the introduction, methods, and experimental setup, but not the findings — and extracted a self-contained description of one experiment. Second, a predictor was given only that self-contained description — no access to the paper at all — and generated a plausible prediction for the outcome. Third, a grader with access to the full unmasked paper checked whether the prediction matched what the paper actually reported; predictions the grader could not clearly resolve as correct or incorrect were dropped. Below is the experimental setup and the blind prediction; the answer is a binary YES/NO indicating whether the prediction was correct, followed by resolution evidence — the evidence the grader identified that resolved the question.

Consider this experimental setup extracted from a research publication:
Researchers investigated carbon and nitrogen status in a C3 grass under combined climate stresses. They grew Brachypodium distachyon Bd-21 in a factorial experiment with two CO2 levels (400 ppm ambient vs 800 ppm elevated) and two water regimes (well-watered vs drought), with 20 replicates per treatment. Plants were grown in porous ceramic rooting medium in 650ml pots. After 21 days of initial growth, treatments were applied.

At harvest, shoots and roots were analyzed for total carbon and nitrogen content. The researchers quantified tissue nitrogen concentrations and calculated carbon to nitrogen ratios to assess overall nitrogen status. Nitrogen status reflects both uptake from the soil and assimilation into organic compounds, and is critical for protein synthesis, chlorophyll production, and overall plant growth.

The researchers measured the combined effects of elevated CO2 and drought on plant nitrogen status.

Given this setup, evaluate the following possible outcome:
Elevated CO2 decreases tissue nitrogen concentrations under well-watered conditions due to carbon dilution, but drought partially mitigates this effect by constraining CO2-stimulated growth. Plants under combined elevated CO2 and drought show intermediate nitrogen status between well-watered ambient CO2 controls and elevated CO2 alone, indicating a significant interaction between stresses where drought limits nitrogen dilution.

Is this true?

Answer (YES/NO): NO